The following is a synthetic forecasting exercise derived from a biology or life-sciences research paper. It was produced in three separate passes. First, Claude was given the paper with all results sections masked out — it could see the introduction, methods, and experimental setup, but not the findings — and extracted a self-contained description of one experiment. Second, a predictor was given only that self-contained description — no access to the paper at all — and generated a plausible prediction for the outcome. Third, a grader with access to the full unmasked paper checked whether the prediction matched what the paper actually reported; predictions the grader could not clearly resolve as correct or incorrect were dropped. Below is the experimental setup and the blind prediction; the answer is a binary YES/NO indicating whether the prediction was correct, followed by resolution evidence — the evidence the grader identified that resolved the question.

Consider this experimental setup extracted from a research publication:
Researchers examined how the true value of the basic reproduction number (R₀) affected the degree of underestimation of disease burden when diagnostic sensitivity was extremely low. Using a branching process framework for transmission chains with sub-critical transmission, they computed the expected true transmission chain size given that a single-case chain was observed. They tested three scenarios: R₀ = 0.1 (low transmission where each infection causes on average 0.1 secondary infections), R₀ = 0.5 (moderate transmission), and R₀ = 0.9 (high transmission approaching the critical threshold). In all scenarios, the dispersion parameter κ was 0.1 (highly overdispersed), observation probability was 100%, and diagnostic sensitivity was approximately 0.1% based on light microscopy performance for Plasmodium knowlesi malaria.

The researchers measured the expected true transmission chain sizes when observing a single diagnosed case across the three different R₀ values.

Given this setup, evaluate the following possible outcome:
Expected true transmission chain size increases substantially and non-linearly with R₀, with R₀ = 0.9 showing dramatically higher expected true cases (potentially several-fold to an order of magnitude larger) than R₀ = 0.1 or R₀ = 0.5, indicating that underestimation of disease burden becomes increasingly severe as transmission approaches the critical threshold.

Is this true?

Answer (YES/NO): YES